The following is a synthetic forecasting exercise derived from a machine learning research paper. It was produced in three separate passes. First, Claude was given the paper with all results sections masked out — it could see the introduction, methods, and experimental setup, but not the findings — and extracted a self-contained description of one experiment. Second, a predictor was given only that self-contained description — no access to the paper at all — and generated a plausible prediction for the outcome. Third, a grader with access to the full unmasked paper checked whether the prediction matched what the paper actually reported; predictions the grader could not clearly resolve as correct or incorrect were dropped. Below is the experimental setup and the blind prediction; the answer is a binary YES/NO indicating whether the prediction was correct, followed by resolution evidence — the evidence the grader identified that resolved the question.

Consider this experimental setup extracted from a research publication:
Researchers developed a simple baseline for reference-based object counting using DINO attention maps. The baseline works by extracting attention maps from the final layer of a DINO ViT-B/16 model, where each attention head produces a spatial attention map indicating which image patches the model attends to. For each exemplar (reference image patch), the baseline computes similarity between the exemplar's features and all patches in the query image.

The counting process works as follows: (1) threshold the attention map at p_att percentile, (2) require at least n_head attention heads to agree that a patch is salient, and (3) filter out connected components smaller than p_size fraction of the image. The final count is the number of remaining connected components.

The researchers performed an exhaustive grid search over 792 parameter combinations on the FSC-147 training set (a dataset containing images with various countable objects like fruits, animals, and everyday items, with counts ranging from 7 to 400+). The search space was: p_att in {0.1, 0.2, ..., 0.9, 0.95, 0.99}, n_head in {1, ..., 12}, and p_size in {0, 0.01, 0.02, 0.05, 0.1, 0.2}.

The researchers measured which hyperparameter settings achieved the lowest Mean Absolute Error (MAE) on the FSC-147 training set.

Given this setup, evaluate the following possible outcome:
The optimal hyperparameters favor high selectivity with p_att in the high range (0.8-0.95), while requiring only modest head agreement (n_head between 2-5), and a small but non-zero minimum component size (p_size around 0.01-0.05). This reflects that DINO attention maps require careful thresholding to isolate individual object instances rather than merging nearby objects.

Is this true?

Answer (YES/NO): NO